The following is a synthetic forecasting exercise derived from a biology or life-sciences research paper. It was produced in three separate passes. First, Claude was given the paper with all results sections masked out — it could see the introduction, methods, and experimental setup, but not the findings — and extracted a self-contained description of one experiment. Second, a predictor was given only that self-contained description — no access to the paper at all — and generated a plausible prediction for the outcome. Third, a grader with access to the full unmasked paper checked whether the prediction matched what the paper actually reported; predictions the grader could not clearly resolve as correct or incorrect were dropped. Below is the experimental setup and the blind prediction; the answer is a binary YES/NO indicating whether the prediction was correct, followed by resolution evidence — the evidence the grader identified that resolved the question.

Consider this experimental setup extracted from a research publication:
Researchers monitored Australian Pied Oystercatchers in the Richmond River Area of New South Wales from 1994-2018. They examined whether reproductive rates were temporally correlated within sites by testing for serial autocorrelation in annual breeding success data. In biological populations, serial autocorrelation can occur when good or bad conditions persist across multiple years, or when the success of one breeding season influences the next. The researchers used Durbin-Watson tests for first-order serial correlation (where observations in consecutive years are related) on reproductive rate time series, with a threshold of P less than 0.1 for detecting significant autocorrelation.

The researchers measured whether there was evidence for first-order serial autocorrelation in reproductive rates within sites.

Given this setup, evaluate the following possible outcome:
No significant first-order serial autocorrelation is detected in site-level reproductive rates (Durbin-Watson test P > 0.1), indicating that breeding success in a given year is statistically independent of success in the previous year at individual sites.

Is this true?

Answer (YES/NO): YES